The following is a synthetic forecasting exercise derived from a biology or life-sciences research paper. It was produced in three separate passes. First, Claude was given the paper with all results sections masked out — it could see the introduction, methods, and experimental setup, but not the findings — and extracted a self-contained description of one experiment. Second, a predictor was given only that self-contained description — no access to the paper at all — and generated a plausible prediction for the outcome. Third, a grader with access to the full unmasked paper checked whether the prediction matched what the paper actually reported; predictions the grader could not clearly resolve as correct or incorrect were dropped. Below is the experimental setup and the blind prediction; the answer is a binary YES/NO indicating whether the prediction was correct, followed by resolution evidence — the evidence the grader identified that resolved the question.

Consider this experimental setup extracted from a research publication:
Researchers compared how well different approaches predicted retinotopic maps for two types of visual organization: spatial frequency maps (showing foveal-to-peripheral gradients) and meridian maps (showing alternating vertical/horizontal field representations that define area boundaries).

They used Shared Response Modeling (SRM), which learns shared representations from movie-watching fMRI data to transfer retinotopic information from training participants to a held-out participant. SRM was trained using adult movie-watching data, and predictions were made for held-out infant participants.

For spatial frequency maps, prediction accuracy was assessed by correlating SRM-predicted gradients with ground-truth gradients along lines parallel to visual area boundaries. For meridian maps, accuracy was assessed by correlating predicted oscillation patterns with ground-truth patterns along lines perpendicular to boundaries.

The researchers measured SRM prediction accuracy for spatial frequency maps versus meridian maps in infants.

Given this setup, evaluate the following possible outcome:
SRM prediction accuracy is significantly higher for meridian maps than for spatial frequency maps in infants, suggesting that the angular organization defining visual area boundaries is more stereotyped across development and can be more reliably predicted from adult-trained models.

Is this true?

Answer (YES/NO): NO